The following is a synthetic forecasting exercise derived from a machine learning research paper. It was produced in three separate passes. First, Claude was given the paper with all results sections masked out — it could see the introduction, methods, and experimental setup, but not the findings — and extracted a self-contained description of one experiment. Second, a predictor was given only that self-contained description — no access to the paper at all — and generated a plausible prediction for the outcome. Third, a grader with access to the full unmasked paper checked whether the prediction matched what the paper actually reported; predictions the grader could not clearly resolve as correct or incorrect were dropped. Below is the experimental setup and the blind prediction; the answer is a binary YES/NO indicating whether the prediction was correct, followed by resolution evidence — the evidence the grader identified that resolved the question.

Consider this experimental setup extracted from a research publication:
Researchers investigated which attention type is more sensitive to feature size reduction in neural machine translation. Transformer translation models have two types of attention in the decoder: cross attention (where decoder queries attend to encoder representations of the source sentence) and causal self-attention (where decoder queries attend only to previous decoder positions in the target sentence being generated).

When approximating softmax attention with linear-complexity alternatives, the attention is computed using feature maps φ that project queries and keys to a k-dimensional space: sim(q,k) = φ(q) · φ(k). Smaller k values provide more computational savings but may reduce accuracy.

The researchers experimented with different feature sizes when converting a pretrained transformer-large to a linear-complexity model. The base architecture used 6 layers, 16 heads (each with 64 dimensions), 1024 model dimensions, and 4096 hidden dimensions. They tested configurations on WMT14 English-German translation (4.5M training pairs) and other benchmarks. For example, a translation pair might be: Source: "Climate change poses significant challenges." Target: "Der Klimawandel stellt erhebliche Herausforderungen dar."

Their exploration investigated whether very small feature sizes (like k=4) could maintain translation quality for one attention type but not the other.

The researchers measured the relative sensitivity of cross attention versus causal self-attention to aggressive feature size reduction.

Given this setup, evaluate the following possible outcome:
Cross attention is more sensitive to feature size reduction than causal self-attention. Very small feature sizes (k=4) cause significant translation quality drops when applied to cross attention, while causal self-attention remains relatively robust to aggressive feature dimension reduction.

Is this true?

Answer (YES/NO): YES